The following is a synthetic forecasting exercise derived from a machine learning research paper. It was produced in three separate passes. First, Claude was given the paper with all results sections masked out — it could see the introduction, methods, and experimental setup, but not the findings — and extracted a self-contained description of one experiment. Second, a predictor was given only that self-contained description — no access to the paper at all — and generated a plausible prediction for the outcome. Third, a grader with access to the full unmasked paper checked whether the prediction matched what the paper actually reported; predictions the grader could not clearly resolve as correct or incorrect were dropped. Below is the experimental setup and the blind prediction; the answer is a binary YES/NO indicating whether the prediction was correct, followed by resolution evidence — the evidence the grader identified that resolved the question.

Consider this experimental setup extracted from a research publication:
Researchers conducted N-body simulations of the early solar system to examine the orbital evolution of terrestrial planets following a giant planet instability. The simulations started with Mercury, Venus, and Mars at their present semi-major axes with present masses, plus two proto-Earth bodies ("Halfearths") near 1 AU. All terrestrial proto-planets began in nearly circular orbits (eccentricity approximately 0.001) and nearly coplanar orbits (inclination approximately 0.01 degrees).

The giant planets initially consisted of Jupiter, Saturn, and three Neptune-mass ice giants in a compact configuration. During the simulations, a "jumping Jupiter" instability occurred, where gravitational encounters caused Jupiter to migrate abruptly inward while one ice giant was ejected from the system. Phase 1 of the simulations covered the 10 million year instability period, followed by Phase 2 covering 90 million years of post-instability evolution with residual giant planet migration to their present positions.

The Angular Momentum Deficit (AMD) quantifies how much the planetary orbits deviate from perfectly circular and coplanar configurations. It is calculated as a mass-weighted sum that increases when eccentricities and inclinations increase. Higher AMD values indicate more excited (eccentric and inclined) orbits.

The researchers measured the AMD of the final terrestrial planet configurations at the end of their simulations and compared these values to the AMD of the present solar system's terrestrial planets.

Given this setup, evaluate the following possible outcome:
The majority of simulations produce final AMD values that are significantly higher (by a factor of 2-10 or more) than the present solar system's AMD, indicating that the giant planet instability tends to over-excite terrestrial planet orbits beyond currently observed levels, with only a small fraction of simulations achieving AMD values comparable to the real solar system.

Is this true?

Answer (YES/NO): YES